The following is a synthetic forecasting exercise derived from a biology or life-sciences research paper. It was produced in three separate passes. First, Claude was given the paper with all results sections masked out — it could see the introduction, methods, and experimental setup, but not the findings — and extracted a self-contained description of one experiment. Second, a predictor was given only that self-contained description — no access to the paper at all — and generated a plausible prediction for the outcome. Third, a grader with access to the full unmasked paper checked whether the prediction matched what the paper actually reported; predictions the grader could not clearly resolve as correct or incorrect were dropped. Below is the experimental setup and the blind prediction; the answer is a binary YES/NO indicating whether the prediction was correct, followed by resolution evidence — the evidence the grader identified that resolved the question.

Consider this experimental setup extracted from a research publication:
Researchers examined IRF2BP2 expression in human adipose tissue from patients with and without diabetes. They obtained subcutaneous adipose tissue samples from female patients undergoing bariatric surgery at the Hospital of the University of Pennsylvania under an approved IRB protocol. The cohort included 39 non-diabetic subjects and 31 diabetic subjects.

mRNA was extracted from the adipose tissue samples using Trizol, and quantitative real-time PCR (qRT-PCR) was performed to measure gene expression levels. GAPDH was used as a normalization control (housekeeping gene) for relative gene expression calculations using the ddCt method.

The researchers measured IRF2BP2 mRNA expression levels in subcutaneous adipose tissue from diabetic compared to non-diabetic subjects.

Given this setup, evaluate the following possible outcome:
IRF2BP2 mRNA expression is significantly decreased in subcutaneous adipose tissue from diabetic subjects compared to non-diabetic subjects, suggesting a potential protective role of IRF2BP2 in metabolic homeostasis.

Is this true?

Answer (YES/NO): YES